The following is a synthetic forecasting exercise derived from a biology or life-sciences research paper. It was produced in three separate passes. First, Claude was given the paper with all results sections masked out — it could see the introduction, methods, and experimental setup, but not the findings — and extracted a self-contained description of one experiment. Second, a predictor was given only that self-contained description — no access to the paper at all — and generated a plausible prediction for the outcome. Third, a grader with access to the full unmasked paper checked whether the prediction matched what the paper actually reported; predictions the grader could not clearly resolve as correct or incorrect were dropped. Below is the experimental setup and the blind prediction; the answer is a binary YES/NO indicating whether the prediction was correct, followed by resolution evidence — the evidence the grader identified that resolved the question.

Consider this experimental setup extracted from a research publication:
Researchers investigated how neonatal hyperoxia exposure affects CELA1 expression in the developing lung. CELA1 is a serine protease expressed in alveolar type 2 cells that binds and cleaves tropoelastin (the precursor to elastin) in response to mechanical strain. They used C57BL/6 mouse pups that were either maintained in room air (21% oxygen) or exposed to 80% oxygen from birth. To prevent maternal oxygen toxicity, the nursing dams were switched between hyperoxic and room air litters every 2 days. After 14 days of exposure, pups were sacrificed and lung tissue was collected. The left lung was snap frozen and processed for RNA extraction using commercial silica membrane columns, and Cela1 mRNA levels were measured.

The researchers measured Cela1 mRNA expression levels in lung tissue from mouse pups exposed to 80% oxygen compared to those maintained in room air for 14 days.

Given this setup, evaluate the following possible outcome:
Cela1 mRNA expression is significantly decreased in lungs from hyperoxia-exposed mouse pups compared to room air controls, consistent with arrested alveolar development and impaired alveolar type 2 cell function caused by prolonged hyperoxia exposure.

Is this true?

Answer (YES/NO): NO